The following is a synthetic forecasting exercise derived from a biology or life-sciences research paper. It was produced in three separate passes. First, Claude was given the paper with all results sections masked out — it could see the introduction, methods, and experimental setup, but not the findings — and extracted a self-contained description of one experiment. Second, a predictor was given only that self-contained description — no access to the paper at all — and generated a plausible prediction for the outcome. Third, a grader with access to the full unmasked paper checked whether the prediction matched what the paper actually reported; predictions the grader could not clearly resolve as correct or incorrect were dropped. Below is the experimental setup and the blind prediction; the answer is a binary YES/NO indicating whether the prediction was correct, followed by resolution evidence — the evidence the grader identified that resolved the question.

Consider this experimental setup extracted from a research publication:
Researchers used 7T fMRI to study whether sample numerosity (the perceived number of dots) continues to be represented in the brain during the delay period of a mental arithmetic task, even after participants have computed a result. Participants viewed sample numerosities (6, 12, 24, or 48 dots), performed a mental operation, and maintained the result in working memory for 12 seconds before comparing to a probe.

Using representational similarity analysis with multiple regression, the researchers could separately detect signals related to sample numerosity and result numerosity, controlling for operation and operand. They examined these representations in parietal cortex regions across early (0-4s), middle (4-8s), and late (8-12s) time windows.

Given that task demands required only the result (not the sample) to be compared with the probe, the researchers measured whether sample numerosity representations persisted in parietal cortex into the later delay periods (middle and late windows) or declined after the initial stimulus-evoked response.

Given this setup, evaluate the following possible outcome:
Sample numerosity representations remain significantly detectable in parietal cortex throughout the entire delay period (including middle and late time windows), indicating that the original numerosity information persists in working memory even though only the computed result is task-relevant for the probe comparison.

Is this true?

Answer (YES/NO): YES